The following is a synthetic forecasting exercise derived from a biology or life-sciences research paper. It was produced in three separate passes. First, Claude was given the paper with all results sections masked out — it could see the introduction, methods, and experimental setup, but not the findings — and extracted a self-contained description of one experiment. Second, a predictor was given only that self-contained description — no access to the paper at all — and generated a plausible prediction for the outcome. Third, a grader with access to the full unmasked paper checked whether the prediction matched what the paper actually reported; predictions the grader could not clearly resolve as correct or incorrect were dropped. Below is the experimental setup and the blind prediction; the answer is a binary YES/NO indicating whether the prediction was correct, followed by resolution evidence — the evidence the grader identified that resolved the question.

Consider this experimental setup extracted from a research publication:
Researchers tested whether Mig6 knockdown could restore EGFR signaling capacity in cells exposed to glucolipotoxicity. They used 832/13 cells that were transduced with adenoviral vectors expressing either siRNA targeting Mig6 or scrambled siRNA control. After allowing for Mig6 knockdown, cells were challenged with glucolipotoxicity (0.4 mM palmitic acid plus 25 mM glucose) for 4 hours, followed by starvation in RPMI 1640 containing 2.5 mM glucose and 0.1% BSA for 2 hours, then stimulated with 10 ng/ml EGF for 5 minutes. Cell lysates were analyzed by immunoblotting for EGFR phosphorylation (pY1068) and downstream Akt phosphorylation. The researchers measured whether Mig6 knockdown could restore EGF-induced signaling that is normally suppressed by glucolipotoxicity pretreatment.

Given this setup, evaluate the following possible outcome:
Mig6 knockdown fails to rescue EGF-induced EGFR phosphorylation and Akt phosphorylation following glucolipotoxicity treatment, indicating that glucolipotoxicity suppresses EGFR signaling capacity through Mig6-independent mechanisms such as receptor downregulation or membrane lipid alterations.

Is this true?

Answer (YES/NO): NO